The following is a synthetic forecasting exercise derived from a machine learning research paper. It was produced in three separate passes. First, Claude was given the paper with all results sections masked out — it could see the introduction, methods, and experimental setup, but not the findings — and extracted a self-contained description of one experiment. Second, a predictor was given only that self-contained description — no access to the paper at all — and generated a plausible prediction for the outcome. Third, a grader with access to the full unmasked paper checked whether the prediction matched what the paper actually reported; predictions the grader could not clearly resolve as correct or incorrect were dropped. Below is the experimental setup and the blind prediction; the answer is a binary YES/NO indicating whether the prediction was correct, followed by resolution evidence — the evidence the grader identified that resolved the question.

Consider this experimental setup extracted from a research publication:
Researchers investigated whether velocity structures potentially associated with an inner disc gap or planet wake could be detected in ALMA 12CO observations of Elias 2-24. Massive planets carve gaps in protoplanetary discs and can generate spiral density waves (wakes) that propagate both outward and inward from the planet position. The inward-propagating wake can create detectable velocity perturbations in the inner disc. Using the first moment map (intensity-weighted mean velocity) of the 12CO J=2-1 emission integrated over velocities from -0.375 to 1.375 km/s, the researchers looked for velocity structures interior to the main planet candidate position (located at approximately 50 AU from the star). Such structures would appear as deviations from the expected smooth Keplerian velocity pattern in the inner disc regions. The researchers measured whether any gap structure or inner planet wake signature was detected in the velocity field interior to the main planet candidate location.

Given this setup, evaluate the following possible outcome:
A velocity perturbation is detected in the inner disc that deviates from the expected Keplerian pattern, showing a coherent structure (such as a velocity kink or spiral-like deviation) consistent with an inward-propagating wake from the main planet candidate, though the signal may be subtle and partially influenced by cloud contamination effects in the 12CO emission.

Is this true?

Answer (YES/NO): YES